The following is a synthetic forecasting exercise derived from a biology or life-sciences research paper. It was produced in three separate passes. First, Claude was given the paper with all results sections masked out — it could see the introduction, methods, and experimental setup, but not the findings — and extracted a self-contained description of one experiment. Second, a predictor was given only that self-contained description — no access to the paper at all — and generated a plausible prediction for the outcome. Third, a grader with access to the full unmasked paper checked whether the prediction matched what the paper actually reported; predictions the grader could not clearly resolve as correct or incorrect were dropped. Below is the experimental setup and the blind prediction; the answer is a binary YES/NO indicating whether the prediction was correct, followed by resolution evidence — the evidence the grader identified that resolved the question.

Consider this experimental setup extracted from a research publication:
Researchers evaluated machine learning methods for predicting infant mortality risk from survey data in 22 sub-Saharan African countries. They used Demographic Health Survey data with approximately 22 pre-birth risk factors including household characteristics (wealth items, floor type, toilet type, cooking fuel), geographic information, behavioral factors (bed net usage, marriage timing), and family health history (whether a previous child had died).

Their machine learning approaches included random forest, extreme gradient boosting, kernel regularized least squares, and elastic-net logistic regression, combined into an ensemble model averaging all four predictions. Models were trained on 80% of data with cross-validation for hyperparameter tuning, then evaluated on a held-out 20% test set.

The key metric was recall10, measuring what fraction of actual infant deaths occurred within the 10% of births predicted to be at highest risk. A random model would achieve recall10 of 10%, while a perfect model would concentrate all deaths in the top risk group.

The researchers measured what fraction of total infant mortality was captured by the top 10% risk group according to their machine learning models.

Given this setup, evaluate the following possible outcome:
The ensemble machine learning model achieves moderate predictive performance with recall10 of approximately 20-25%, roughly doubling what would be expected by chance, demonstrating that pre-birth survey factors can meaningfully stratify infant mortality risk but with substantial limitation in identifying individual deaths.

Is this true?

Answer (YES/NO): YES